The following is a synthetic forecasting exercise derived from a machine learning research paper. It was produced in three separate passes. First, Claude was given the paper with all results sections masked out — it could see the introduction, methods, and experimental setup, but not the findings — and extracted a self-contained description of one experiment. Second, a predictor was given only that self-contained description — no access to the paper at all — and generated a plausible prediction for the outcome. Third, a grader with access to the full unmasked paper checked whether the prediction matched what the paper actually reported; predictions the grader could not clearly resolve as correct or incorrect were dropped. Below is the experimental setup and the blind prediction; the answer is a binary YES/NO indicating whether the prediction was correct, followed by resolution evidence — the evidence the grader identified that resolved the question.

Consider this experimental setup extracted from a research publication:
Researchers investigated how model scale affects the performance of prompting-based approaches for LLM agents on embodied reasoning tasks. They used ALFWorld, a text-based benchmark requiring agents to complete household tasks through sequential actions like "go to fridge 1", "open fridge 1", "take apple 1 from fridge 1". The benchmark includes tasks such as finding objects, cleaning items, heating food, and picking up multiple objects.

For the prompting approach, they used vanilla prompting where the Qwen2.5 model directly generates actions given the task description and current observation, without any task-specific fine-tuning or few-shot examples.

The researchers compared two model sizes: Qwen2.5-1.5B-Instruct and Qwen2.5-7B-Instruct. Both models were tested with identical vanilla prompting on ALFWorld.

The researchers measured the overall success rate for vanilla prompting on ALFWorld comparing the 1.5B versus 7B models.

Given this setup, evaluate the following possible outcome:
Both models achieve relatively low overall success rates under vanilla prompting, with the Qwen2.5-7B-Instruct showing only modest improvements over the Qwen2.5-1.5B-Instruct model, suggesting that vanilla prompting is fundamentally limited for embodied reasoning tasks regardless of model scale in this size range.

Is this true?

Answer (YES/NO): NO